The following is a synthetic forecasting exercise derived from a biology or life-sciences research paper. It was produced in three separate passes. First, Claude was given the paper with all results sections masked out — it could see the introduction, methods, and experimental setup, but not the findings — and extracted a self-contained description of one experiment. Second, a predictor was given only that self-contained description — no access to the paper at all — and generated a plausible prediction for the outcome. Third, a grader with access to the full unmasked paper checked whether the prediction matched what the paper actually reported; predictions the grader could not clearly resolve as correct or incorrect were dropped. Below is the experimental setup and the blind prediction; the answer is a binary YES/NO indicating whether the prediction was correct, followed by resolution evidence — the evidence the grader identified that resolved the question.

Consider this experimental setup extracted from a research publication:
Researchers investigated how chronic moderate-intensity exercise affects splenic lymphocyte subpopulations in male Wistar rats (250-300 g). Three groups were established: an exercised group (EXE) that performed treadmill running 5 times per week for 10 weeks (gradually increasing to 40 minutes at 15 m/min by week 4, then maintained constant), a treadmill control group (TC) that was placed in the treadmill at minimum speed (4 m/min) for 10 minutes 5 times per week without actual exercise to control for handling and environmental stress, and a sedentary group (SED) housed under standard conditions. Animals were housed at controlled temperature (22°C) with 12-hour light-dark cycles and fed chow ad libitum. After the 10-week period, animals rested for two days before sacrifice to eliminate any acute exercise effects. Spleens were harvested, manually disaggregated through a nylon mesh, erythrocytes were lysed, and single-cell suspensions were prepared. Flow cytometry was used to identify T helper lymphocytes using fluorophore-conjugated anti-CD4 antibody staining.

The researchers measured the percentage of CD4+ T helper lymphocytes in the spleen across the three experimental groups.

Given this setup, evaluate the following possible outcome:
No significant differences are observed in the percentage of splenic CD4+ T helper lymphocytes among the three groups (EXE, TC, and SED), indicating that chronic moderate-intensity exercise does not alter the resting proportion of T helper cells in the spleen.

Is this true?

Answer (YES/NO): NO